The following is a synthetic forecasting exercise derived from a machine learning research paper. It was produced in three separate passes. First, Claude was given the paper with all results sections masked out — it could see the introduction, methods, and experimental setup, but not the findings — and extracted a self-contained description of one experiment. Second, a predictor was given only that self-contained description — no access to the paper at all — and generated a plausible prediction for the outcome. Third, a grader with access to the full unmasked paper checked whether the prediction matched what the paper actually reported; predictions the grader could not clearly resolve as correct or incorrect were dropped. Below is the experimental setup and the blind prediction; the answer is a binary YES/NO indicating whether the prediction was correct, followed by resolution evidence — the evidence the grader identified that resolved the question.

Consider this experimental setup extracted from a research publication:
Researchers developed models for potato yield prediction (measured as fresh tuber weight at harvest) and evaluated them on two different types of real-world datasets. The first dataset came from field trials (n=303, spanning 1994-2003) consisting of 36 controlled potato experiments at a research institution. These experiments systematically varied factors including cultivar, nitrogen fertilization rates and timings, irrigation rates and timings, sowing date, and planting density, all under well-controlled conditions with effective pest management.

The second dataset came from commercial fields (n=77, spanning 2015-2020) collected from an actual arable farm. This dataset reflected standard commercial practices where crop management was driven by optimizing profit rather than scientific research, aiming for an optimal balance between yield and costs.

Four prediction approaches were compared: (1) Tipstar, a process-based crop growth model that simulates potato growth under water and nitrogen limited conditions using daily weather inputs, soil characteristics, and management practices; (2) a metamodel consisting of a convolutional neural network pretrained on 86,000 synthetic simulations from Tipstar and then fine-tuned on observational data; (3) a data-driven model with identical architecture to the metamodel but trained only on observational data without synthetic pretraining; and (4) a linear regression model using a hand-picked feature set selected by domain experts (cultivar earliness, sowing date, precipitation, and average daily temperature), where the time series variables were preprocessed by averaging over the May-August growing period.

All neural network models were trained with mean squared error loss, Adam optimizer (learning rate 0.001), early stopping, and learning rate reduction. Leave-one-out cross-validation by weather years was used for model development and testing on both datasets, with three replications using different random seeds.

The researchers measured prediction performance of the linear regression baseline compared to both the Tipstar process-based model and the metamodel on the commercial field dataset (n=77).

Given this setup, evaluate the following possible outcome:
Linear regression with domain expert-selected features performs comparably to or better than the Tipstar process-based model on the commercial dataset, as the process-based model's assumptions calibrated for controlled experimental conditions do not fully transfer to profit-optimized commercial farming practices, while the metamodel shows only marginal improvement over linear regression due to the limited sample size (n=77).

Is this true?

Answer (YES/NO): NO